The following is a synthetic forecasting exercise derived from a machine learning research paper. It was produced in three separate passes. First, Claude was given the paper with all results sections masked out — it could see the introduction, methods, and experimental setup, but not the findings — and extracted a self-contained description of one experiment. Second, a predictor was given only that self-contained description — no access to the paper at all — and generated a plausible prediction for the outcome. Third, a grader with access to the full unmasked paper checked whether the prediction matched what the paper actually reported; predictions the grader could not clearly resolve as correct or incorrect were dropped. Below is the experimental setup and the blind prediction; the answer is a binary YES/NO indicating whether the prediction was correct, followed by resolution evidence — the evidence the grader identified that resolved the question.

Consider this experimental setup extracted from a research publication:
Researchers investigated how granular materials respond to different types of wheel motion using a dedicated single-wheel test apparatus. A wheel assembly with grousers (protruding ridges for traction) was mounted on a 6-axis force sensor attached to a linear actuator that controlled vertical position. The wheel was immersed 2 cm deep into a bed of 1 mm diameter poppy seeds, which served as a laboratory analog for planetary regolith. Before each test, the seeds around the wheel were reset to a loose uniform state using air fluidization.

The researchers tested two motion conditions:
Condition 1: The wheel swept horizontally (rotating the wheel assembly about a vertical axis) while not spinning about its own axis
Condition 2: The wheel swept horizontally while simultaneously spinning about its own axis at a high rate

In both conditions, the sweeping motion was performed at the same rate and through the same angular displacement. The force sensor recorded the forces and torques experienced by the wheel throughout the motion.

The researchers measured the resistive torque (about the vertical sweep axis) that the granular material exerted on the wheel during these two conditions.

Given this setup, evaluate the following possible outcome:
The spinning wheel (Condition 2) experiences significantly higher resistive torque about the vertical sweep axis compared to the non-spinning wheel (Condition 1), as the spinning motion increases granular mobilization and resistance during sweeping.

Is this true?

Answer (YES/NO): NO